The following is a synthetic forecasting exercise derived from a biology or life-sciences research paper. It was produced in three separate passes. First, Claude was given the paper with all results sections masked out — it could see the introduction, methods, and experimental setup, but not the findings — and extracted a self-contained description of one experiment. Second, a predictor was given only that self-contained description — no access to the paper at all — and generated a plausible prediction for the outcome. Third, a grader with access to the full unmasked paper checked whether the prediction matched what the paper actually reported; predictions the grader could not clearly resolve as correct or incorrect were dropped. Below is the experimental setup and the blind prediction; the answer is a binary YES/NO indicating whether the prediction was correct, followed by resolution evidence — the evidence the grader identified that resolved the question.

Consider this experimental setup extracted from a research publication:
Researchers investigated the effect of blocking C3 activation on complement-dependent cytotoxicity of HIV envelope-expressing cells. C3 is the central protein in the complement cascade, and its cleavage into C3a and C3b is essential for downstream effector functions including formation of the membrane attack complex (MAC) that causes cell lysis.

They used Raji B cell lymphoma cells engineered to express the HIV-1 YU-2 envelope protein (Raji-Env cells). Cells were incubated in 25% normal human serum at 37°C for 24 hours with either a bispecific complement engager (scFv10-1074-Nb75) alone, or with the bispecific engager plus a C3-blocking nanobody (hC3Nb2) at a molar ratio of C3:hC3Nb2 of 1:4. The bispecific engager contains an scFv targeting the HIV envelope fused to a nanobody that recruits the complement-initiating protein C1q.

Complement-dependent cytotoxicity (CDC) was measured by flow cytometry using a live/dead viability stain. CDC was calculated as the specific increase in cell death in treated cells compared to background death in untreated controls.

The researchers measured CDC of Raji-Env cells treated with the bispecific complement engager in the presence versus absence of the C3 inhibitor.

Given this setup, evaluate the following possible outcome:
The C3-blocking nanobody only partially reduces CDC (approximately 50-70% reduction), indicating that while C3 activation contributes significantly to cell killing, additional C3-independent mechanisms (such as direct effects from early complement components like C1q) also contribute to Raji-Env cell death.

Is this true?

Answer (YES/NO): NO